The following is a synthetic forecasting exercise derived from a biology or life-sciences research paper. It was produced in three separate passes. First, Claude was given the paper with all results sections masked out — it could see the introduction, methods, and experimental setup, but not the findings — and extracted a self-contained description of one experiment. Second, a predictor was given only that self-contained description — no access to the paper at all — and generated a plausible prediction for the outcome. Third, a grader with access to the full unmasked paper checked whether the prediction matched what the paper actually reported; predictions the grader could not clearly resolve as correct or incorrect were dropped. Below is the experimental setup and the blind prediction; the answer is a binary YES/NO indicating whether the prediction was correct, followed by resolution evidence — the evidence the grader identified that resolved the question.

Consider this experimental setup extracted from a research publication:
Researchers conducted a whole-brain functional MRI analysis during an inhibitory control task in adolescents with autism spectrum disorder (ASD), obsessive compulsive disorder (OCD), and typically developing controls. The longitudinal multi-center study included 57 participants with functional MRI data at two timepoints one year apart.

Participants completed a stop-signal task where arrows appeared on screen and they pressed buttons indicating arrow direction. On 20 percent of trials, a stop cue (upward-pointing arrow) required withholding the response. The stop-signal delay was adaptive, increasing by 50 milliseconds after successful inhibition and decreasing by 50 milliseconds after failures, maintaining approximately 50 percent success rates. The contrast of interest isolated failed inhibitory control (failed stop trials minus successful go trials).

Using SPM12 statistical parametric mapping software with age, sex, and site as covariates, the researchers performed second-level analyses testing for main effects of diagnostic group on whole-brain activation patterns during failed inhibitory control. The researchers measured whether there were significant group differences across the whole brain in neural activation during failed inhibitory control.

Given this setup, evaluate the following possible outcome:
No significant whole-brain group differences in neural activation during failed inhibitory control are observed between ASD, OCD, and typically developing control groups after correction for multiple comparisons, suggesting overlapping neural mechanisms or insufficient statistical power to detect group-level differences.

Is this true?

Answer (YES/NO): YES